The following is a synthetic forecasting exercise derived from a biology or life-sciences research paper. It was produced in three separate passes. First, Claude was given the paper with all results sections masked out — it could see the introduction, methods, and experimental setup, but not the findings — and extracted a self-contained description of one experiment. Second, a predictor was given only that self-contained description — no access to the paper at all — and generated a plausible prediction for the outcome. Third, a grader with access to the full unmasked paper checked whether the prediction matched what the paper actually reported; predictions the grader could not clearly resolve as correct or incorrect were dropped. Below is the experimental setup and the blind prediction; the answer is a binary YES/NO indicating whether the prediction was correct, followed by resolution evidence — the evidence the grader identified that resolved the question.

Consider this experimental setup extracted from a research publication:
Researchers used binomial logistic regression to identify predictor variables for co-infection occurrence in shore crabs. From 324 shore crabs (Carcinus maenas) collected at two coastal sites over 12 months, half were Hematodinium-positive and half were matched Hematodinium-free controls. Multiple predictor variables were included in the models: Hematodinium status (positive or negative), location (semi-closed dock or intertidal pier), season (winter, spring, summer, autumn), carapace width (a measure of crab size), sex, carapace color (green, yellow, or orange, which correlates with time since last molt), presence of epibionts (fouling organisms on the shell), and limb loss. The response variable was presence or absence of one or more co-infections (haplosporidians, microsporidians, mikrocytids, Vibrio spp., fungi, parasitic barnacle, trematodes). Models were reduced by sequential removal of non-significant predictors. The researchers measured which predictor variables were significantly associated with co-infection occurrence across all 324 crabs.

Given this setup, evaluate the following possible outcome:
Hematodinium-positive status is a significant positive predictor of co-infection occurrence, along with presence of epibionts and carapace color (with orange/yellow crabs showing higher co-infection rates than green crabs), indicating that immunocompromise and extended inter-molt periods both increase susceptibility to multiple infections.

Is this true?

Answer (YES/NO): NO